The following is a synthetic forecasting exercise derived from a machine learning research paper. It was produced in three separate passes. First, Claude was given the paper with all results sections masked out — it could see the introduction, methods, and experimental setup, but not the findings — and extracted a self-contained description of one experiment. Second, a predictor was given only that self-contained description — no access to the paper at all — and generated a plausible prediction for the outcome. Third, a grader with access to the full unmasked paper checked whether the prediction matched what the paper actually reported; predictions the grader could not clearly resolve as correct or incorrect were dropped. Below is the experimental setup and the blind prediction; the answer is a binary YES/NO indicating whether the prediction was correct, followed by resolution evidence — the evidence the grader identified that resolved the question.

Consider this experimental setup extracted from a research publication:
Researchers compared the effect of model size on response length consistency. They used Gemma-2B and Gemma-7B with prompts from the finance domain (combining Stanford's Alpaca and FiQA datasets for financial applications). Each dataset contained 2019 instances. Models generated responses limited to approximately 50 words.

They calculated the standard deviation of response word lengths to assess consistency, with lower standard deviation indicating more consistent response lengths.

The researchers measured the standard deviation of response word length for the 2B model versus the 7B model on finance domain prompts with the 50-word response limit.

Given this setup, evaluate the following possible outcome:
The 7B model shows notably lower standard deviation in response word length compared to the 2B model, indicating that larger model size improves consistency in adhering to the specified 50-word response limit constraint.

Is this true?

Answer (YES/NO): YES